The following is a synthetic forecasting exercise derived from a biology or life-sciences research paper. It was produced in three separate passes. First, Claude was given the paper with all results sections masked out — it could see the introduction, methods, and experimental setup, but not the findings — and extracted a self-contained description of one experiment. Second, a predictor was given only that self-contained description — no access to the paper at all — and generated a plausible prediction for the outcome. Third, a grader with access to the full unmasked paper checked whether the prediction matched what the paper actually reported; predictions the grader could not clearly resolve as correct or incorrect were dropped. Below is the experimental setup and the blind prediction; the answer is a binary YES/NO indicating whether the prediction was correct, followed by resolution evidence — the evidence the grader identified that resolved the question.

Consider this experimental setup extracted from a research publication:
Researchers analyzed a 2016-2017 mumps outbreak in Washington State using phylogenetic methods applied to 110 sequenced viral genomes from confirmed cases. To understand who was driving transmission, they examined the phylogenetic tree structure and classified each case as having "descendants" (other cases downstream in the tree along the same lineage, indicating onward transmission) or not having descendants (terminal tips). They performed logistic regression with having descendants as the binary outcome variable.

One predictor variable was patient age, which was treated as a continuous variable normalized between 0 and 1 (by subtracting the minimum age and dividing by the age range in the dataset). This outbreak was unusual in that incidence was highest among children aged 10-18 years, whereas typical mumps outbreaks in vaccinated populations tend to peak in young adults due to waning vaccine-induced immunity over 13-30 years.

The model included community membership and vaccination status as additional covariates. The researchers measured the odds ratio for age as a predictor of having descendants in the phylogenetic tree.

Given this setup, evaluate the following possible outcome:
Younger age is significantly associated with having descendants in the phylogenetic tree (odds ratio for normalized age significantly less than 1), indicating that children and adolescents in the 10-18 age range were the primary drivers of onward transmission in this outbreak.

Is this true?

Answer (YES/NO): NO